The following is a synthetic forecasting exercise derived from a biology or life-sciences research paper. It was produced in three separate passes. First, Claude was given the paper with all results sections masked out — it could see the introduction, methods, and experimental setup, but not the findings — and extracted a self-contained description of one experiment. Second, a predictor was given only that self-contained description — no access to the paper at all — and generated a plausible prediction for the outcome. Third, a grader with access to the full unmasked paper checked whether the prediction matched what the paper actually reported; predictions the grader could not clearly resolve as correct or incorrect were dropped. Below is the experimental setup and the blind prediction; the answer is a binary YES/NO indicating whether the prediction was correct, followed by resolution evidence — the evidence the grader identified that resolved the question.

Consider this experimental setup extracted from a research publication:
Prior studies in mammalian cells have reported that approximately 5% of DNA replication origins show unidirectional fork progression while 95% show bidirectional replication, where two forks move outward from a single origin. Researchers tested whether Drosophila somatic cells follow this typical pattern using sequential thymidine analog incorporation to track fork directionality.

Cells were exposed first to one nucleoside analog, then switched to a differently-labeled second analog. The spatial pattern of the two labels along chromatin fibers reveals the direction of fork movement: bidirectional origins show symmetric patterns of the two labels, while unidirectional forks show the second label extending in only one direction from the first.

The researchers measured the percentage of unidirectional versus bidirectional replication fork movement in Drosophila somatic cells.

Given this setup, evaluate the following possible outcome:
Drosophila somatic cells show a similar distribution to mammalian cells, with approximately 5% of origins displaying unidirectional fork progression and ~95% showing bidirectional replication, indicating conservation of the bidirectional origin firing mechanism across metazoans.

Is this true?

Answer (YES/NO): NO